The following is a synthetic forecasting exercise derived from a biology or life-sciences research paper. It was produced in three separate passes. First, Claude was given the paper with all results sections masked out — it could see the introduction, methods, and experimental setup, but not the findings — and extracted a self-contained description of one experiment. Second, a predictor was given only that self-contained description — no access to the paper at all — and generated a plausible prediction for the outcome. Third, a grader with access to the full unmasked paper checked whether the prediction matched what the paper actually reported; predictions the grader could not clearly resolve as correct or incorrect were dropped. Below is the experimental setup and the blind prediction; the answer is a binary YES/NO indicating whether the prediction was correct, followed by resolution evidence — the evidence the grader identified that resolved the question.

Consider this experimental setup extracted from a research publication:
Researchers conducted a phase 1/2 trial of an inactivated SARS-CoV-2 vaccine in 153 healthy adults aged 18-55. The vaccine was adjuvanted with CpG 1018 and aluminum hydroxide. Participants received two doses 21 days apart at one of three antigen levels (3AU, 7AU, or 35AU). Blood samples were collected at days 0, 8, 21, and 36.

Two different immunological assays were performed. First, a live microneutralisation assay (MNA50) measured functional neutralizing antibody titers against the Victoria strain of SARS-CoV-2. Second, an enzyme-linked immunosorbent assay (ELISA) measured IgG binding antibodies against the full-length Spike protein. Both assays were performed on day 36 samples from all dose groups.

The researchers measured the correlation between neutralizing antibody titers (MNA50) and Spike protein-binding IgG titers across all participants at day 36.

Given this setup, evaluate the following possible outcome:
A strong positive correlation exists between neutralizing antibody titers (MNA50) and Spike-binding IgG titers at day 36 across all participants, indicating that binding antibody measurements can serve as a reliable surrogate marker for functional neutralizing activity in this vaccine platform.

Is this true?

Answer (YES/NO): YES